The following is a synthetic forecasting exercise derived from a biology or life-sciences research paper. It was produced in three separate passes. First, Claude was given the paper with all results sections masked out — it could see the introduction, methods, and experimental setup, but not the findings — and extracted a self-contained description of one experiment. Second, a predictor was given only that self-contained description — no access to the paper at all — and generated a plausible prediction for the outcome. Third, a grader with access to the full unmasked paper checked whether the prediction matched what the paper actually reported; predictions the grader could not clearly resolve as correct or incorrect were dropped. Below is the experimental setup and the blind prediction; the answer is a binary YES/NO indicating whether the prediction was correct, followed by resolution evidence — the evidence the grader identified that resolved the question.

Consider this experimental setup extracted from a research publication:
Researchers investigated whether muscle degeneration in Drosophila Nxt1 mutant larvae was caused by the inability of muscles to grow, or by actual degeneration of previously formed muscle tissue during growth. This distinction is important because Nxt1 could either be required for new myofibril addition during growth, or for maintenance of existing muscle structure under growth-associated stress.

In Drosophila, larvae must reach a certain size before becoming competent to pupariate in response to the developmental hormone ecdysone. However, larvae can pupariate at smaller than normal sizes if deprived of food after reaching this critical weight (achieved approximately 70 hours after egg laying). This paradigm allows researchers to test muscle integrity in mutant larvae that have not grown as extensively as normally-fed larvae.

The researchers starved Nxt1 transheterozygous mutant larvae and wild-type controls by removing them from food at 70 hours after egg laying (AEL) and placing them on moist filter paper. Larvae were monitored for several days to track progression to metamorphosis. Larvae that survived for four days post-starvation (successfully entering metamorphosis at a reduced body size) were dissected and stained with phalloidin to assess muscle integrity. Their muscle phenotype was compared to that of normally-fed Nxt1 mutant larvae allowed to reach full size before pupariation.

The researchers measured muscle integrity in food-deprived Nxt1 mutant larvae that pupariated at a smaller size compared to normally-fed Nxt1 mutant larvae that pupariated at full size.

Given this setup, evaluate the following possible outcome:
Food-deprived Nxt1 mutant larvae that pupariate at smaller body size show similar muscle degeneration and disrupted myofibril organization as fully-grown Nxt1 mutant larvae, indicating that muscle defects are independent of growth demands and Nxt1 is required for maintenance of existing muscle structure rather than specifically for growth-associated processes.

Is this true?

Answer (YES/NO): NO